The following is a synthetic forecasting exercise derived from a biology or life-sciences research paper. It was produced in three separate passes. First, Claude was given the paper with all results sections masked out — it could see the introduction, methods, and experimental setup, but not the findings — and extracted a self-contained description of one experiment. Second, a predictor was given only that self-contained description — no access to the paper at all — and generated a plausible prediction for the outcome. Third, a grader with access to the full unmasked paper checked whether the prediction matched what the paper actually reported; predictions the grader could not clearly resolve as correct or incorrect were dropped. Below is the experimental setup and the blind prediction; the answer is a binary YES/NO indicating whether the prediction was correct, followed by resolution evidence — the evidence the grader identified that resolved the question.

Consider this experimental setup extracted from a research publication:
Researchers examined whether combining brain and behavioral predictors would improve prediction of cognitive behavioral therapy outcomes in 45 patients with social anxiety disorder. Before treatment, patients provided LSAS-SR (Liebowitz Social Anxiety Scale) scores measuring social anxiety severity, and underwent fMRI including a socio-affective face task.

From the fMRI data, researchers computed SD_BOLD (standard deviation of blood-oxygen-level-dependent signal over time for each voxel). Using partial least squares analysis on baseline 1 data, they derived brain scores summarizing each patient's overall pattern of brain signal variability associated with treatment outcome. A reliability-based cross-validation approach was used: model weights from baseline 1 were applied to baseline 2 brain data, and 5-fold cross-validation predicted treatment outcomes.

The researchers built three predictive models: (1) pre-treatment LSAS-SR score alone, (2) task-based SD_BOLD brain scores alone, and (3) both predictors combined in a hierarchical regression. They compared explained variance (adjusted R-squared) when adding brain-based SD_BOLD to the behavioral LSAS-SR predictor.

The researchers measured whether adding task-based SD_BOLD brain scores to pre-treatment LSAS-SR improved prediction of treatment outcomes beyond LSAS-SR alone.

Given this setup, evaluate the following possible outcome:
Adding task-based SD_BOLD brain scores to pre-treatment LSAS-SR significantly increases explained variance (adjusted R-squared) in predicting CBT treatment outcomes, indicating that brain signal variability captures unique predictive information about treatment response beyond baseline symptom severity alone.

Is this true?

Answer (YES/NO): YES